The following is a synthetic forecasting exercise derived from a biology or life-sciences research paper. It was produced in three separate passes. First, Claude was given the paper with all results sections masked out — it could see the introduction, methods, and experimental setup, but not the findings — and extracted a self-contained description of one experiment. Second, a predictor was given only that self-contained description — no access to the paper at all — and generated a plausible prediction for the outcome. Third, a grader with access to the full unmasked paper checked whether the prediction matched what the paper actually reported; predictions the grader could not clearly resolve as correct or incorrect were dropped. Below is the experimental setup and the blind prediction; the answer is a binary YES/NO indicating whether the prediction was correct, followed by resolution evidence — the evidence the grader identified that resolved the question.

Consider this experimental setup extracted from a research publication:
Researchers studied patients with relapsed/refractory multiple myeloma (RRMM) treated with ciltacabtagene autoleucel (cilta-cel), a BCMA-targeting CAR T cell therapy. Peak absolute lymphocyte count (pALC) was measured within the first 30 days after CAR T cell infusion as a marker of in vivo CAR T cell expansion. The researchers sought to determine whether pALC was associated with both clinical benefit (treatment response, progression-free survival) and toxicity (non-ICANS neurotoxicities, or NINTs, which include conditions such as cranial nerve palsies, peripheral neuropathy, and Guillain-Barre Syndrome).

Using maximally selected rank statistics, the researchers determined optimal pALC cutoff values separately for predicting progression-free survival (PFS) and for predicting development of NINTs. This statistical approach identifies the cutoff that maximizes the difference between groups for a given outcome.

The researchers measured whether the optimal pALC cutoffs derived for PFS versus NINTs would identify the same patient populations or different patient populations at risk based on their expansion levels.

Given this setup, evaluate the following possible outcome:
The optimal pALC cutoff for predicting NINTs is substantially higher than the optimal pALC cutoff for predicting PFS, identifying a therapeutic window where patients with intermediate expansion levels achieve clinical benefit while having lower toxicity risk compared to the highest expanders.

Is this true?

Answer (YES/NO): YES